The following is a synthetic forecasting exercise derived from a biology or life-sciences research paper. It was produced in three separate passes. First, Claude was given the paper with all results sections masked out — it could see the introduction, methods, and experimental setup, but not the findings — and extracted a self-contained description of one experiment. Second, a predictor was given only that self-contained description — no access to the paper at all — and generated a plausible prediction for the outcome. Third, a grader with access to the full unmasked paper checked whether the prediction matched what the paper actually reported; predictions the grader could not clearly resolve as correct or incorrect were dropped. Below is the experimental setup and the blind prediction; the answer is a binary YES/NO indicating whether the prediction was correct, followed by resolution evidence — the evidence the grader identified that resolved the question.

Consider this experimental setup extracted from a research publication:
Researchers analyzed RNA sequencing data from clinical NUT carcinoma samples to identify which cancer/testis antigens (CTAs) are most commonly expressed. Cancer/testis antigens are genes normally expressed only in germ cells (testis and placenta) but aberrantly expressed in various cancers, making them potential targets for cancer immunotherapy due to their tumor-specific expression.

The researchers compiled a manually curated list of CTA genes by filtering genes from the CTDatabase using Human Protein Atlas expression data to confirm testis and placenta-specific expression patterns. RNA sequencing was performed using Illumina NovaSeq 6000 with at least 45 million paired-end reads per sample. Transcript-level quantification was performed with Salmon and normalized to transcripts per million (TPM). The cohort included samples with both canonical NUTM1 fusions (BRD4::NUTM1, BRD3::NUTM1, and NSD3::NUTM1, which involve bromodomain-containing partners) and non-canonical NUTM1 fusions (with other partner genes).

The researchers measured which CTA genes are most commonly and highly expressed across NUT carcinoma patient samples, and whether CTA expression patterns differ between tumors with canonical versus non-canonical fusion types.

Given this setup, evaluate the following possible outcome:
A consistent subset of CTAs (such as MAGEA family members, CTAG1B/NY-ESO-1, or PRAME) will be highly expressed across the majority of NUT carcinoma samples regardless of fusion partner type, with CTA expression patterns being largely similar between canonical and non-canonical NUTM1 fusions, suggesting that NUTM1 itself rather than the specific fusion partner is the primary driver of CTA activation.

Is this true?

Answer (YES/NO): NO